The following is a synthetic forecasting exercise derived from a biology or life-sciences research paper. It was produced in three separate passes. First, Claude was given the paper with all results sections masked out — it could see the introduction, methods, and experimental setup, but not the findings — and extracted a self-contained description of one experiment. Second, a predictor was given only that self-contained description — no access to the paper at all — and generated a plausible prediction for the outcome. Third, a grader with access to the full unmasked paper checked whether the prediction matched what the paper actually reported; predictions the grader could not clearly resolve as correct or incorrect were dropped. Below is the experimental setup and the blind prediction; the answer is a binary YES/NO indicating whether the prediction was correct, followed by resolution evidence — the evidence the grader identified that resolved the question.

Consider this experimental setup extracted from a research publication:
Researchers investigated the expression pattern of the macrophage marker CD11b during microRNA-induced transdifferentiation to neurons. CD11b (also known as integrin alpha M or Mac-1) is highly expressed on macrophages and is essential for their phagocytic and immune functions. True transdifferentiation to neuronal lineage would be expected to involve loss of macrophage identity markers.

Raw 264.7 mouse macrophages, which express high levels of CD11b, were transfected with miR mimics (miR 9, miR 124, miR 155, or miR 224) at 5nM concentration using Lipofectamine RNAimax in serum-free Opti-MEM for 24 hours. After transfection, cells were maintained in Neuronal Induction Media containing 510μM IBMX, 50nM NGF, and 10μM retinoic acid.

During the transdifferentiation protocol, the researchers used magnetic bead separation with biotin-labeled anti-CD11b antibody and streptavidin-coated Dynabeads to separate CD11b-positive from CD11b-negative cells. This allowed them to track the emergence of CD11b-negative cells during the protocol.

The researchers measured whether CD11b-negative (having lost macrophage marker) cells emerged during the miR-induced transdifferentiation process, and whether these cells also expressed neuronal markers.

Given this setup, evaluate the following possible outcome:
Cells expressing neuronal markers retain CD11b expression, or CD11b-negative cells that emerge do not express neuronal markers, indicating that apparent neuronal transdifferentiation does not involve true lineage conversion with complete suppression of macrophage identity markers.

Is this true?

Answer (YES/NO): NO